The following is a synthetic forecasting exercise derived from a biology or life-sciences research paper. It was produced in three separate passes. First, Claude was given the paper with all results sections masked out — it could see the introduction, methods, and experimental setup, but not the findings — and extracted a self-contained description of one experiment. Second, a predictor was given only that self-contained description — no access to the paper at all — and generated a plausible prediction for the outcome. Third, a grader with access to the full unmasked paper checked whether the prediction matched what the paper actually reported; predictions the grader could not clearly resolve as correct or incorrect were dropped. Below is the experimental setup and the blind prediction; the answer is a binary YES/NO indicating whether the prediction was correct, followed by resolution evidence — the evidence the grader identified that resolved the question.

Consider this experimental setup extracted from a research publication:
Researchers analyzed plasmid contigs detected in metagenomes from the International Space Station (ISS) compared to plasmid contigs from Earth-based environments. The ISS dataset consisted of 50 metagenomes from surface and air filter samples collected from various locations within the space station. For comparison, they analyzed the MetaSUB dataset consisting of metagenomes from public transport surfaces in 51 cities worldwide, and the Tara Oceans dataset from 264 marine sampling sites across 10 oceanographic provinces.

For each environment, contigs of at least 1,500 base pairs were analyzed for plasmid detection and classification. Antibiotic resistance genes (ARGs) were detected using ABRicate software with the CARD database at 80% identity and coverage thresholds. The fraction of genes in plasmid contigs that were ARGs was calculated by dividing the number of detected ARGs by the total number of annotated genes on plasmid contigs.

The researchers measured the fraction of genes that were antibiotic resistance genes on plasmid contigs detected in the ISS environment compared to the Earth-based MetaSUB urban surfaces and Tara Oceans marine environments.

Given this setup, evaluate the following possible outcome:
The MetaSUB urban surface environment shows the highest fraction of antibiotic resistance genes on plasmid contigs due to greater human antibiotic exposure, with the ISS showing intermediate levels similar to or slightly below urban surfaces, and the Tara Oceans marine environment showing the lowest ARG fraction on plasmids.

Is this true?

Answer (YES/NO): NO